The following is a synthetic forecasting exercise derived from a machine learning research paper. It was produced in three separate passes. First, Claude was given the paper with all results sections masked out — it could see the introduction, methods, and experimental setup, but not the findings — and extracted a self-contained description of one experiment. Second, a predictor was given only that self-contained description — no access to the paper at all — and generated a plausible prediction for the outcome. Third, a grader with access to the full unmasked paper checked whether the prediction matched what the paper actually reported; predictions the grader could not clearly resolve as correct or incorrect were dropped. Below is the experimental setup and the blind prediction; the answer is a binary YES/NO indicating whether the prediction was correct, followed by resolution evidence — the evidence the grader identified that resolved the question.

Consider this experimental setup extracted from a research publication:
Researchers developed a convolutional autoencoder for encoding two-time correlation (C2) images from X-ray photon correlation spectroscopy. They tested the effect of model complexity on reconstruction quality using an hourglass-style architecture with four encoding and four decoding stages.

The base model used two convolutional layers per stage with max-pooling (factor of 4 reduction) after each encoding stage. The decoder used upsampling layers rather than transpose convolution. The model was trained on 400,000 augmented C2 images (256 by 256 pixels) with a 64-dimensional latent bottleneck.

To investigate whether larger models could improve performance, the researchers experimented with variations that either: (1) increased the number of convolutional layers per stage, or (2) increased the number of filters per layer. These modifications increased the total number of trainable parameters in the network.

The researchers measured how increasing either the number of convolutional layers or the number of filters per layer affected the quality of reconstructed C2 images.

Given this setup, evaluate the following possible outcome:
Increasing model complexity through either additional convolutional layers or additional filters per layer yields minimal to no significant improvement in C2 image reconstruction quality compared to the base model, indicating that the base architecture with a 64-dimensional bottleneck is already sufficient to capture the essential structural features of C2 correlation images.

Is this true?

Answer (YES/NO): NO